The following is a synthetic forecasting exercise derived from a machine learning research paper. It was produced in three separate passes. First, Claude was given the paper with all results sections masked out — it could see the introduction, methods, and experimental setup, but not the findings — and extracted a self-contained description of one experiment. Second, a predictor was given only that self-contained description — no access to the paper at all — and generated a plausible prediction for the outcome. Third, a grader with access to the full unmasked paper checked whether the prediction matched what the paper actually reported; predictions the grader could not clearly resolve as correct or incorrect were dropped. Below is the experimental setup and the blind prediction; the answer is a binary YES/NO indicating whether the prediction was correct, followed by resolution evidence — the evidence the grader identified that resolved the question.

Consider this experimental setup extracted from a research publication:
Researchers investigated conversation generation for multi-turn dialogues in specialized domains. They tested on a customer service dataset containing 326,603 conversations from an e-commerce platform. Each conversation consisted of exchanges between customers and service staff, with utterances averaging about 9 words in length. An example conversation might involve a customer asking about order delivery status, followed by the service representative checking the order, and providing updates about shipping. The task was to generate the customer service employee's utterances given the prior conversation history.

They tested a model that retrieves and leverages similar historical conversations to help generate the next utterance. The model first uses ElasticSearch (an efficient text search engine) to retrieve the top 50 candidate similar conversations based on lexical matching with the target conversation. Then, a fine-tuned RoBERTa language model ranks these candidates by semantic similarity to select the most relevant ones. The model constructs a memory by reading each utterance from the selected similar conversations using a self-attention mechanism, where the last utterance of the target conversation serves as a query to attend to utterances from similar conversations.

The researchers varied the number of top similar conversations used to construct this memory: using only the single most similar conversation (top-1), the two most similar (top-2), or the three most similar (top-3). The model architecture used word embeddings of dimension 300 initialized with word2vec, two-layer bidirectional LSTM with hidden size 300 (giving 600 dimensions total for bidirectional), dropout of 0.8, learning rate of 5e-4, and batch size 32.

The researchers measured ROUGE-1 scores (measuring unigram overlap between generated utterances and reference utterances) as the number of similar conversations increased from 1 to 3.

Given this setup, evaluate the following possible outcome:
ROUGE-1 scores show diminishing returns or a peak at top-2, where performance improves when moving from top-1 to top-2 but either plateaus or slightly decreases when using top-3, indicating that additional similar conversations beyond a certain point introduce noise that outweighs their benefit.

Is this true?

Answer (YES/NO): YES